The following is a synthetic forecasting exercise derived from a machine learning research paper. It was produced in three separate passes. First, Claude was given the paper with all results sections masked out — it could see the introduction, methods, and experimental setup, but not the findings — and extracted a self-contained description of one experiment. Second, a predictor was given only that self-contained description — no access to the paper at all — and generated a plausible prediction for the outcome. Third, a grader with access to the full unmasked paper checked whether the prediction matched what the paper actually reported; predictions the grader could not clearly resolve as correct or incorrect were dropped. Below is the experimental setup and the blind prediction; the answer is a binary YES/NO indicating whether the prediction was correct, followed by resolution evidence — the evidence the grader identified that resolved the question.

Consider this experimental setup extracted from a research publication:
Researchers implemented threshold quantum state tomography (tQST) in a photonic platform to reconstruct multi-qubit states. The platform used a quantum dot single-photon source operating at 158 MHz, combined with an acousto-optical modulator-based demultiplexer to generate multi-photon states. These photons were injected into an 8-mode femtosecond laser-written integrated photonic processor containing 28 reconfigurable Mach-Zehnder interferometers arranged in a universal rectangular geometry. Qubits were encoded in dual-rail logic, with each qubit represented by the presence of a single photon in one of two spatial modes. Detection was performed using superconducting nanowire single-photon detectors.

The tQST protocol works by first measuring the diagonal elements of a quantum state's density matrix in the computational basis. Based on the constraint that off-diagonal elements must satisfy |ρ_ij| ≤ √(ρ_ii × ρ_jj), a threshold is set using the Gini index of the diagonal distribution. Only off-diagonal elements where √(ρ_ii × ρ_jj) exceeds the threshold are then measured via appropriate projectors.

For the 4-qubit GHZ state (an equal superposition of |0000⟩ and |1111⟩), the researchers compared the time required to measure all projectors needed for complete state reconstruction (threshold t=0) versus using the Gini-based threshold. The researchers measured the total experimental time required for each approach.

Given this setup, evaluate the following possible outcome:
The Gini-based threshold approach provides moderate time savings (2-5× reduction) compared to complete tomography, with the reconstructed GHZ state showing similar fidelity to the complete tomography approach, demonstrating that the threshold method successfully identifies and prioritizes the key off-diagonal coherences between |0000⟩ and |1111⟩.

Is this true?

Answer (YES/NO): NO